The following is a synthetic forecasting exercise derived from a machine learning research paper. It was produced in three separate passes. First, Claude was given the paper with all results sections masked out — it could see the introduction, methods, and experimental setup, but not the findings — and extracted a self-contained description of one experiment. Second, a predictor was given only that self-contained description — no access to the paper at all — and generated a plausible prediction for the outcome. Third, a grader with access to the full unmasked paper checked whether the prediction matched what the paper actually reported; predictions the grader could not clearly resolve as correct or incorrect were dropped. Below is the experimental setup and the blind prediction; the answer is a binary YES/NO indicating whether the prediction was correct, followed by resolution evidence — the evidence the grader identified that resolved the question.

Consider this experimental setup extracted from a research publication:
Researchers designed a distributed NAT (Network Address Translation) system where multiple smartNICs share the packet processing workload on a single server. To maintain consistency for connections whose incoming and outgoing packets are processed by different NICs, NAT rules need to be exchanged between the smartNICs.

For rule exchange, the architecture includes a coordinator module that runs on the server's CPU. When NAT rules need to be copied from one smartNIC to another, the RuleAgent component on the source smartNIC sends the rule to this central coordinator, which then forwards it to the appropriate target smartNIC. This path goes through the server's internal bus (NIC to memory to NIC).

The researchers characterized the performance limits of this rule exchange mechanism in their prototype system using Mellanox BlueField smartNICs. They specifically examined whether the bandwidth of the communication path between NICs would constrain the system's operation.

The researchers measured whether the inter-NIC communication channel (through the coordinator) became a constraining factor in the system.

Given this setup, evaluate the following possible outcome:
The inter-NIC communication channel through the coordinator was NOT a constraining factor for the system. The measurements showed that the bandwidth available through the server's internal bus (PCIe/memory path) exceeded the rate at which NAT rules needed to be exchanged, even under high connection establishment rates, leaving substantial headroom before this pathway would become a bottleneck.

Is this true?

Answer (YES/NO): NO